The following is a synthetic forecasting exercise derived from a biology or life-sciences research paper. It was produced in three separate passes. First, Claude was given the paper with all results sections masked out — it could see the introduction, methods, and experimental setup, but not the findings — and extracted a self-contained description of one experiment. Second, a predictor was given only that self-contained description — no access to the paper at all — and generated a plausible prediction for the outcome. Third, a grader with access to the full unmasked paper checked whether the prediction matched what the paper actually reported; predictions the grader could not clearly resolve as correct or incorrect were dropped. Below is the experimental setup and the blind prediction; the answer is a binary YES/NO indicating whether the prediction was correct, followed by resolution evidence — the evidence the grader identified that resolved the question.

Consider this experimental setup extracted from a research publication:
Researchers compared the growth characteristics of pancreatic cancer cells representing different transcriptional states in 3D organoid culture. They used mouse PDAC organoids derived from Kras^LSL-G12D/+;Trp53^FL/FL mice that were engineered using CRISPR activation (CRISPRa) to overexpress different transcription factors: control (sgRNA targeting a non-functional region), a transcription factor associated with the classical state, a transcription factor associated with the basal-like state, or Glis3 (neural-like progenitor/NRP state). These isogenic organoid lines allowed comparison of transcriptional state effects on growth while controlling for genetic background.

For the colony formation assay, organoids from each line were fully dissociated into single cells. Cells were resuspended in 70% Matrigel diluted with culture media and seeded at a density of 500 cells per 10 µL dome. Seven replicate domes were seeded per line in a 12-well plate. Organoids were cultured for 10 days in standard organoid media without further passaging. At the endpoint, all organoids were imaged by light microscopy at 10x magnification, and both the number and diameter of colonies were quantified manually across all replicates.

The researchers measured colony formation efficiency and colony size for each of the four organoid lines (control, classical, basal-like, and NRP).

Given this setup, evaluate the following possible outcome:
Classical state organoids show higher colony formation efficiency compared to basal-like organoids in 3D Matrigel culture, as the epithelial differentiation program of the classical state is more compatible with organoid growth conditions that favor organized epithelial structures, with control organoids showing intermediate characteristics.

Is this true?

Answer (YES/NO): NO